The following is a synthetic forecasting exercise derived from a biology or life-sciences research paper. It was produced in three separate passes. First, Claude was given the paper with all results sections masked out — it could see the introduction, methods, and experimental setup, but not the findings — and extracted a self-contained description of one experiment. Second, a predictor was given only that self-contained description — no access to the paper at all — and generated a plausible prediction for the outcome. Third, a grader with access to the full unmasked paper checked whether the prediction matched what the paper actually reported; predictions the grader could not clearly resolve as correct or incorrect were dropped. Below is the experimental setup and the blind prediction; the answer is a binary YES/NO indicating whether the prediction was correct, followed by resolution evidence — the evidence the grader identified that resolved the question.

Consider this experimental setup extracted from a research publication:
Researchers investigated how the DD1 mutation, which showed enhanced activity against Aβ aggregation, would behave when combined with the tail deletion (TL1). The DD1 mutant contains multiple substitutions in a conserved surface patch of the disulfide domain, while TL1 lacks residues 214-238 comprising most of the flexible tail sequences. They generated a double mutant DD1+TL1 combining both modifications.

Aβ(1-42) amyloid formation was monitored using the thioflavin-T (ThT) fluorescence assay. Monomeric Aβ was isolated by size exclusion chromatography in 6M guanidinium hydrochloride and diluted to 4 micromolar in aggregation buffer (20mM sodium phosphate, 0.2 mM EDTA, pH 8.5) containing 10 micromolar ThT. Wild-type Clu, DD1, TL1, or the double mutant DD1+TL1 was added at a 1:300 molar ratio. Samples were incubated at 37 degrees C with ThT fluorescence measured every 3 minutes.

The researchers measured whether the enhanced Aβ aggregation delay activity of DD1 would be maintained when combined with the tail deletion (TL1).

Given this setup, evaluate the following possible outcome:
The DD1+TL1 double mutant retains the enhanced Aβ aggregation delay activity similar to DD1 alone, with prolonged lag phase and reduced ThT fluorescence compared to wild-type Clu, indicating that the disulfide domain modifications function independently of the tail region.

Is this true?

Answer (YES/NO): NO